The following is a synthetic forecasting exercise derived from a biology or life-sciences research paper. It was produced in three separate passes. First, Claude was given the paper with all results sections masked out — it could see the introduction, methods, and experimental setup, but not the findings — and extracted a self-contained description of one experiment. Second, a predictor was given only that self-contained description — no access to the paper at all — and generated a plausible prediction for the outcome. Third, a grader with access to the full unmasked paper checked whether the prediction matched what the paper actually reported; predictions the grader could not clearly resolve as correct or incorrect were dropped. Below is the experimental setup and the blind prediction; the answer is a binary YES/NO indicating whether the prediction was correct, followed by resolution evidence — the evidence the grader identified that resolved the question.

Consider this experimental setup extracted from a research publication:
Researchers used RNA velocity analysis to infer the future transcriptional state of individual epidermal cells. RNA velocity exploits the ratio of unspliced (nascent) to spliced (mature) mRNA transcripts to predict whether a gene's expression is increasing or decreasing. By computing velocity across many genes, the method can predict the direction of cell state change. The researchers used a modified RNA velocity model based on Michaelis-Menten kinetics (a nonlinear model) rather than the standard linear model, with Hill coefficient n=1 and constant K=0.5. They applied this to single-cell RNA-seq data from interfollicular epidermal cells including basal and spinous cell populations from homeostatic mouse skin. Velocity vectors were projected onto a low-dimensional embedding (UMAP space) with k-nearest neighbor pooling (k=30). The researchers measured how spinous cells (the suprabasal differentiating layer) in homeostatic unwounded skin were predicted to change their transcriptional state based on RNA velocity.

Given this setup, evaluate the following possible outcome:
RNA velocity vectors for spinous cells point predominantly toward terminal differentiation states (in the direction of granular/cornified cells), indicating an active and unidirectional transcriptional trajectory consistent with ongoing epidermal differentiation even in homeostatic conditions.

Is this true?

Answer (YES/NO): NO